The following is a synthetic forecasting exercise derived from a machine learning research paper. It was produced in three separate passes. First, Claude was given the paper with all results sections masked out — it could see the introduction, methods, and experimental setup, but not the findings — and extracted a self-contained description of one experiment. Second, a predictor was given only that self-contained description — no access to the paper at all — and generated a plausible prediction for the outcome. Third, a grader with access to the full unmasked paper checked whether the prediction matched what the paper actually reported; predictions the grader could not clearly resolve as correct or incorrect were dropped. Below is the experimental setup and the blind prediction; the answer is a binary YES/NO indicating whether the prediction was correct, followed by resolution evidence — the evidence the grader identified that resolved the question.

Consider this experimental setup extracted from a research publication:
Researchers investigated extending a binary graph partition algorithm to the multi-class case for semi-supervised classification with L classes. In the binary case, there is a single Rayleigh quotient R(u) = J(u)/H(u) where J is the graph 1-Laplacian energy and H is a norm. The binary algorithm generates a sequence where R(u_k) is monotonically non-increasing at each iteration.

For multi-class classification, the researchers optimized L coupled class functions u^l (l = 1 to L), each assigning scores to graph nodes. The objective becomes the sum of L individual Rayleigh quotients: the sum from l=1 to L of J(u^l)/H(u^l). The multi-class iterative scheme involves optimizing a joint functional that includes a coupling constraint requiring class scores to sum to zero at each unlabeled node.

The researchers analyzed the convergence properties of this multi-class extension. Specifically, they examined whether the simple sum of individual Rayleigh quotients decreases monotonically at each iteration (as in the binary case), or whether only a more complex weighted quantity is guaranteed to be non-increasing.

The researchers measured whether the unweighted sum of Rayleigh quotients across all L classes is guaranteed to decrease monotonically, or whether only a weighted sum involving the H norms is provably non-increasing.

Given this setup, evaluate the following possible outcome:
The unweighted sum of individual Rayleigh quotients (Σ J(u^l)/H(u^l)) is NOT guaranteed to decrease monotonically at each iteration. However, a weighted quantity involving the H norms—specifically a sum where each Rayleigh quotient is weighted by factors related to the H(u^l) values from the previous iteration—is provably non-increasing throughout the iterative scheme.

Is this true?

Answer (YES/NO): YES